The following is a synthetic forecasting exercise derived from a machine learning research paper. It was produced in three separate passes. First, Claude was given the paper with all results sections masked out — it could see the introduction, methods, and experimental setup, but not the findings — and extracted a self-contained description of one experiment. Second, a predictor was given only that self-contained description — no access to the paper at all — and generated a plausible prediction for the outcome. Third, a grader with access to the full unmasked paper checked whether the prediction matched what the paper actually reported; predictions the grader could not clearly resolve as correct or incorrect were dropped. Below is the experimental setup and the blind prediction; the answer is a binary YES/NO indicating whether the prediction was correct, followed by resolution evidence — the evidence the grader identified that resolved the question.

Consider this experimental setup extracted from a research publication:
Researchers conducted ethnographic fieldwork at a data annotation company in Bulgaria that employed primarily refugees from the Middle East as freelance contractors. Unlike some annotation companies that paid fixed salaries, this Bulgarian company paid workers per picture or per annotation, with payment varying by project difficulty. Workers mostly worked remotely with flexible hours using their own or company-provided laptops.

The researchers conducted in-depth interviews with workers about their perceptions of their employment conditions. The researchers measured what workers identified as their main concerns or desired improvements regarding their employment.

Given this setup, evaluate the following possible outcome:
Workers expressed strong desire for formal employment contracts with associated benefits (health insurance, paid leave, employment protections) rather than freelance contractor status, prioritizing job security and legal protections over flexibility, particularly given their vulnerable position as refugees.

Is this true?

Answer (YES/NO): NO